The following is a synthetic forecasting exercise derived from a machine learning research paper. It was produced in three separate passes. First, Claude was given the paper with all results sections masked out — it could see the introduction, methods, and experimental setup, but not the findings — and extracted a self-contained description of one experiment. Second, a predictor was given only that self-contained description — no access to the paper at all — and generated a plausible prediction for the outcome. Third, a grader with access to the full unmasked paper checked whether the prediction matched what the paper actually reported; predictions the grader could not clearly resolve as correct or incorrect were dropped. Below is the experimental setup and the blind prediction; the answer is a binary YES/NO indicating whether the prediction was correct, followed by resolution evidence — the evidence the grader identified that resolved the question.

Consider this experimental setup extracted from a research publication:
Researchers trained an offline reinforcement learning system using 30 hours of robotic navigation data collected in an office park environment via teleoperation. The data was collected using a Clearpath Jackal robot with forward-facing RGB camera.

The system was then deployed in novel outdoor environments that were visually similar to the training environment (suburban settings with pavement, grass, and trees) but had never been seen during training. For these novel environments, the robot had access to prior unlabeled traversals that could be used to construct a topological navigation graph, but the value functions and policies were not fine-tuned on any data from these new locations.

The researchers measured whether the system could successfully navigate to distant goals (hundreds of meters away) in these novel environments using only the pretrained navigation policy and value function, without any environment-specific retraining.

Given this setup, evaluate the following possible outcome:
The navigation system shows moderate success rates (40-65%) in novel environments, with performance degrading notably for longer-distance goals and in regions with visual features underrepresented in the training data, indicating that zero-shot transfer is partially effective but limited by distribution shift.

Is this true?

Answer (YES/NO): NO